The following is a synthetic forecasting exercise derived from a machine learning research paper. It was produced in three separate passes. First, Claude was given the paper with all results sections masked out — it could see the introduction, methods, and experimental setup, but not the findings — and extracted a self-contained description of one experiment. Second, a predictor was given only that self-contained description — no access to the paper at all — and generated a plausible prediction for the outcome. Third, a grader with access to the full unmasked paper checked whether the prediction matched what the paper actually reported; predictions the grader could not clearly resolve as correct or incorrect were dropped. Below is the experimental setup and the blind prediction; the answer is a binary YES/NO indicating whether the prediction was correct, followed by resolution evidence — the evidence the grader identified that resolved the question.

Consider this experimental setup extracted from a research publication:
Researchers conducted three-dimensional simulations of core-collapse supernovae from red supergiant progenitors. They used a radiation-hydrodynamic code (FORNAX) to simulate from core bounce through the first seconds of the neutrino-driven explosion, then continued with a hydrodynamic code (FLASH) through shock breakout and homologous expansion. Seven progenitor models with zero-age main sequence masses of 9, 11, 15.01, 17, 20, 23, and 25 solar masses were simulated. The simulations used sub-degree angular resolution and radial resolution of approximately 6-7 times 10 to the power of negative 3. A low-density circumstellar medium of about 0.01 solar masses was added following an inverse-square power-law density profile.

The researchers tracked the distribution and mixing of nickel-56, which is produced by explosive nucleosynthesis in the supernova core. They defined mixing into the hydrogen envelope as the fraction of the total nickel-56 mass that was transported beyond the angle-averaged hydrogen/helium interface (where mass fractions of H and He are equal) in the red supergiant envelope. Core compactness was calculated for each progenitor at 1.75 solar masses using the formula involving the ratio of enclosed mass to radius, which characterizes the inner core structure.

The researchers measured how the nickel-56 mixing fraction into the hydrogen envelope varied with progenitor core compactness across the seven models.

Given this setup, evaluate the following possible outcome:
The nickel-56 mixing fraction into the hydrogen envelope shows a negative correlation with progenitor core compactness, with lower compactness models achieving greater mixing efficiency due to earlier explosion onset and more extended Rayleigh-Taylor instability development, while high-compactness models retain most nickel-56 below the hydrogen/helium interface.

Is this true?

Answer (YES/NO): NO